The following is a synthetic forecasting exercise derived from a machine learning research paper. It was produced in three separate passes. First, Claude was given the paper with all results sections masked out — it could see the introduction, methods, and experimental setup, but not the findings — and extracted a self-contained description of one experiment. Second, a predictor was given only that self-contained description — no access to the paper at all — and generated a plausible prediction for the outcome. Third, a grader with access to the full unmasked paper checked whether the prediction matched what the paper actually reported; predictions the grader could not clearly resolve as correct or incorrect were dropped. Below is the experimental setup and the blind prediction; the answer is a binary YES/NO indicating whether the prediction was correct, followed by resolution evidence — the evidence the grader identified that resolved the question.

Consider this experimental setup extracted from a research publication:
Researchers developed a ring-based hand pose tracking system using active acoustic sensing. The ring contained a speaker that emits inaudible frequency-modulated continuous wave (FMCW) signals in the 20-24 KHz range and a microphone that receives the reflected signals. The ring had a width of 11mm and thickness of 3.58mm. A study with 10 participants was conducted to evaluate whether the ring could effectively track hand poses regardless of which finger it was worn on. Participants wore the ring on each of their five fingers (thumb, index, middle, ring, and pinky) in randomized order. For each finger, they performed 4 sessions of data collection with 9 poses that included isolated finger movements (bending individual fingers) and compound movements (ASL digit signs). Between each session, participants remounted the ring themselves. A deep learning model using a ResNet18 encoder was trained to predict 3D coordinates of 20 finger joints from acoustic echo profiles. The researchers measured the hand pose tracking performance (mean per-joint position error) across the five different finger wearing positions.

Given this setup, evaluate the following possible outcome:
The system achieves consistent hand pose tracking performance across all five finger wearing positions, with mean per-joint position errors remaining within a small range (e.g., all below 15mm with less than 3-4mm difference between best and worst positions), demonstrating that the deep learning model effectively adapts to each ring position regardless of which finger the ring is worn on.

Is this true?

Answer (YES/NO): YES